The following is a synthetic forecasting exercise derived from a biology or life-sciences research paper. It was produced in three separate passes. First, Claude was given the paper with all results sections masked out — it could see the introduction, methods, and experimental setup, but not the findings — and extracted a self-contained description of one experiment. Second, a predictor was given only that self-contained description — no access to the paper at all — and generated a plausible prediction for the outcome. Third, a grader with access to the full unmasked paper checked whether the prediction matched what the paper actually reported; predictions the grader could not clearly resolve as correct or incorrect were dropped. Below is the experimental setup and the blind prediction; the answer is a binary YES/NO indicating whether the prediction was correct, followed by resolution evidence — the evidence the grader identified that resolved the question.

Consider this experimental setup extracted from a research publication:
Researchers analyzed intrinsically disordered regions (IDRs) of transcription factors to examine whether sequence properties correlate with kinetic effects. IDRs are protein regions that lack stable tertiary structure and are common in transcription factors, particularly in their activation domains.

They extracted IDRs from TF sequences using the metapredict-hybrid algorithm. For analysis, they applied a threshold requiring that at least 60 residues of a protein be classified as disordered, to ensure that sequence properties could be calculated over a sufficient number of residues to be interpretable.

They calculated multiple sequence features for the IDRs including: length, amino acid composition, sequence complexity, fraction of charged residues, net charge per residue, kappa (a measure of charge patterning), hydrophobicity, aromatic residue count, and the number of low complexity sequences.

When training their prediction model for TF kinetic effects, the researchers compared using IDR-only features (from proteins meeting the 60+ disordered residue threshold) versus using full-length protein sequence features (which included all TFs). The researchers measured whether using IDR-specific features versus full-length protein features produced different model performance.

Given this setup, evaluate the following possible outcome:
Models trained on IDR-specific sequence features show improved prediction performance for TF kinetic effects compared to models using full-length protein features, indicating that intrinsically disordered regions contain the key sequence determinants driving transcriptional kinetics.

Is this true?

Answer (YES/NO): NO